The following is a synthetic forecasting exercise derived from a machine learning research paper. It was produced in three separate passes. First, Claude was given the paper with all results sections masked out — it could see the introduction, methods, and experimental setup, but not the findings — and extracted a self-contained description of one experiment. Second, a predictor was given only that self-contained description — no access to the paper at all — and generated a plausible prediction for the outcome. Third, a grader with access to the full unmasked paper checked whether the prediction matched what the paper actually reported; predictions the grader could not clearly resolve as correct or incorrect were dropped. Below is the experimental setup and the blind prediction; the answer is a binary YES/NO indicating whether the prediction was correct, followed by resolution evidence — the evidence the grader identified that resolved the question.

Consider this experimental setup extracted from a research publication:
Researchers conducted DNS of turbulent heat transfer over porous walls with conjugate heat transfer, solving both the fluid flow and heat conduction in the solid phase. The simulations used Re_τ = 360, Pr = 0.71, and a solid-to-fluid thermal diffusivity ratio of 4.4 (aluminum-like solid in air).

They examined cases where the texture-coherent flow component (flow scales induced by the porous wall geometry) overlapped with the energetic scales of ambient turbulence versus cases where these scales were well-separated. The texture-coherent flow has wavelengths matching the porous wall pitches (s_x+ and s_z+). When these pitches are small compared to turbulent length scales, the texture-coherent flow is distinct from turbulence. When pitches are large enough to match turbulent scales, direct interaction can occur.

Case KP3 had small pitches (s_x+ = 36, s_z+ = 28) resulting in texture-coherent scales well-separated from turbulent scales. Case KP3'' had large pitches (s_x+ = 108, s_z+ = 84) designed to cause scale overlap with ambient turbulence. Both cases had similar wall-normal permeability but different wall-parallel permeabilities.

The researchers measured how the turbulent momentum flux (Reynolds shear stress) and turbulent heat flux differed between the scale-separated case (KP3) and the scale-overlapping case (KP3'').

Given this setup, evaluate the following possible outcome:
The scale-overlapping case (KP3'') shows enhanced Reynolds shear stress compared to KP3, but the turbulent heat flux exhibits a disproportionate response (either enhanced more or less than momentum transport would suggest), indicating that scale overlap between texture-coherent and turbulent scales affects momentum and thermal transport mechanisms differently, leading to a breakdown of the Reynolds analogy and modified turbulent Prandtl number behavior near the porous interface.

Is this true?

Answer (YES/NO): YES